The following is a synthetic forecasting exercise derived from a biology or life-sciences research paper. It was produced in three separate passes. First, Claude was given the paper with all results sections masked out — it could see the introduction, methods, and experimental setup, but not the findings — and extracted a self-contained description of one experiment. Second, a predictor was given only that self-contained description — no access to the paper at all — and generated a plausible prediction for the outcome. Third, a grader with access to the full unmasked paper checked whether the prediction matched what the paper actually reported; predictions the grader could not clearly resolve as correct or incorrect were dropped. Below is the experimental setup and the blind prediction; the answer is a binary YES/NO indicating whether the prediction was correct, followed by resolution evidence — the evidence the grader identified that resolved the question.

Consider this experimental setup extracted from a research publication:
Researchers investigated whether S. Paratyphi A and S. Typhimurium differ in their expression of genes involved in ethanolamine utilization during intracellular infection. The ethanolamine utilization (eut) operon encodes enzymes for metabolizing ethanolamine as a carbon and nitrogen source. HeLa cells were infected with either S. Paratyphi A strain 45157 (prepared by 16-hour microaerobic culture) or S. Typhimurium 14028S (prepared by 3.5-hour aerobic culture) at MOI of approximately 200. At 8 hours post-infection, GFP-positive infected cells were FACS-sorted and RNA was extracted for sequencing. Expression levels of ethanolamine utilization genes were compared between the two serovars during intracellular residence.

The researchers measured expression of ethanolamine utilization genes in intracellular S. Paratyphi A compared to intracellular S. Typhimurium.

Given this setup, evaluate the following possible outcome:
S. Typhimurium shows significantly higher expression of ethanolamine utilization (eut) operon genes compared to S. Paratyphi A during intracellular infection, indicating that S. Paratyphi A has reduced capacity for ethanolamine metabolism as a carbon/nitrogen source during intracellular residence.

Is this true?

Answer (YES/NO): YES